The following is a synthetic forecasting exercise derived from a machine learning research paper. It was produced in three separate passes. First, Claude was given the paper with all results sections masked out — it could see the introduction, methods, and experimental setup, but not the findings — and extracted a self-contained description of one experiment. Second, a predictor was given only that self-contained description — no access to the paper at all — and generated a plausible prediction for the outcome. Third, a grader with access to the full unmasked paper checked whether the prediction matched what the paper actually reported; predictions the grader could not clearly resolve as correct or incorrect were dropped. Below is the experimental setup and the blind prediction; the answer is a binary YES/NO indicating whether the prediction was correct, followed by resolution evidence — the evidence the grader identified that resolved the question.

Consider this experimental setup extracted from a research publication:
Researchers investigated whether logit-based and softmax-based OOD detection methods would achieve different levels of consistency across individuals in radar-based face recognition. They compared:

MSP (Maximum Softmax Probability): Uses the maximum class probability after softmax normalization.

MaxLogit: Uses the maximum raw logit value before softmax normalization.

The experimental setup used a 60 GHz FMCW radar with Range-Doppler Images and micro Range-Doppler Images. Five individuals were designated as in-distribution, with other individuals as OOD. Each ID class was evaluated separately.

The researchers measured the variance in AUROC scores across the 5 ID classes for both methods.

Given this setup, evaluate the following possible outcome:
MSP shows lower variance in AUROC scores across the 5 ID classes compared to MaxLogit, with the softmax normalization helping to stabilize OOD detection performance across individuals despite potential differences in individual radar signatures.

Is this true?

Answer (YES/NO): NO